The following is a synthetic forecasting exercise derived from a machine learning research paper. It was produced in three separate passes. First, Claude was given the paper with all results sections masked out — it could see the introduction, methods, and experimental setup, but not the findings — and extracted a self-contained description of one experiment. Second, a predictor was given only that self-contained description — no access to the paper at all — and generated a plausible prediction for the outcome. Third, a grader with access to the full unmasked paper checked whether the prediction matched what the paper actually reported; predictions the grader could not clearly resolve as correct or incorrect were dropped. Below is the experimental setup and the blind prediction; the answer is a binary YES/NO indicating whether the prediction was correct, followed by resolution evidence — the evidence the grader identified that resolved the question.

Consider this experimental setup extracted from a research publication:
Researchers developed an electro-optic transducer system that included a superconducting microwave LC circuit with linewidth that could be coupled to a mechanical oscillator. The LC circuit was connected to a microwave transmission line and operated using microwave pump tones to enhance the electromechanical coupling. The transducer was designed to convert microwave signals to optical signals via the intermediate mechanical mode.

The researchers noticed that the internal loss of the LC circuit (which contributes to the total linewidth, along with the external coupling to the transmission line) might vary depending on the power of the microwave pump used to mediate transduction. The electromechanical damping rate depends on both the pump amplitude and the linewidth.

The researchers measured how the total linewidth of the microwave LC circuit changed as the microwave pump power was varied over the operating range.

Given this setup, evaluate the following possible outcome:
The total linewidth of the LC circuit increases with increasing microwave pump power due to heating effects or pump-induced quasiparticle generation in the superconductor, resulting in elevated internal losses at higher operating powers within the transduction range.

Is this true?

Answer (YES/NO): YES